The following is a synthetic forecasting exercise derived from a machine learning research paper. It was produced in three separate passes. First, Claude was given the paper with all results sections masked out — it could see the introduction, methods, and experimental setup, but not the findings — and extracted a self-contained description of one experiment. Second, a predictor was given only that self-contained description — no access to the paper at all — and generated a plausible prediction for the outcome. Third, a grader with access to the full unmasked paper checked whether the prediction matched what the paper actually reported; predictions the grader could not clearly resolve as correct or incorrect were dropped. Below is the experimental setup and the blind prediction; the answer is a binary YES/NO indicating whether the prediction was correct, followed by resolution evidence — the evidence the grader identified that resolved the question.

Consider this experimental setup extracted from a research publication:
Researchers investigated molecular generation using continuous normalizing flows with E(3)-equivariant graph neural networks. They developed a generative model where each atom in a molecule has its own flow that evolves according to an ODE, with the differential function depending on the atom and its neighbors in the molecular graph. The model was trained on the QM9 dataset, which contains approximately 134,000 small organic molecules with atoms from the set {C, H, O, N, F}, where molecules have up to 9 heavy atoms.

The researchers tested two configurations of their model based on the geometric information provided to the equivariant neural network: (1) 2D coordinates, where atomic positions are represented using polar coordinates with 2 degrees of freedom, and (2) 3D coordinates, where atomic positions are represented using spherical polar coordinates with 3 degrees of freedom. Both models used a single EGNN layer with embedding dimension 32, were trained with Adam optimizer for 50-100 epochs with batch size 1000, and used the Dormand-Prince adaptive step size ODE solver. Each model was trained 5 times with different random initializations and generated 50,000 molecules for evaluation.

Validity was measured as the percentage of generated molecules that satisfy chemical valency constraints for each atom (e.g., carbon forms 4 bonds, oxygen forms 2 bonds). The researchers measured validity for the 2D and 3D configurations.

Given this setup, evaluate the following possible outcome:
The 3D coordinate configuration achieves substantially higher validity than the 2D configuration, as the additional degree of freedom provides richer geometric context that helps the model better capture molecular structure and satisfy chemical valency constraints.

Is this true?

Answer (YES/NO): NO